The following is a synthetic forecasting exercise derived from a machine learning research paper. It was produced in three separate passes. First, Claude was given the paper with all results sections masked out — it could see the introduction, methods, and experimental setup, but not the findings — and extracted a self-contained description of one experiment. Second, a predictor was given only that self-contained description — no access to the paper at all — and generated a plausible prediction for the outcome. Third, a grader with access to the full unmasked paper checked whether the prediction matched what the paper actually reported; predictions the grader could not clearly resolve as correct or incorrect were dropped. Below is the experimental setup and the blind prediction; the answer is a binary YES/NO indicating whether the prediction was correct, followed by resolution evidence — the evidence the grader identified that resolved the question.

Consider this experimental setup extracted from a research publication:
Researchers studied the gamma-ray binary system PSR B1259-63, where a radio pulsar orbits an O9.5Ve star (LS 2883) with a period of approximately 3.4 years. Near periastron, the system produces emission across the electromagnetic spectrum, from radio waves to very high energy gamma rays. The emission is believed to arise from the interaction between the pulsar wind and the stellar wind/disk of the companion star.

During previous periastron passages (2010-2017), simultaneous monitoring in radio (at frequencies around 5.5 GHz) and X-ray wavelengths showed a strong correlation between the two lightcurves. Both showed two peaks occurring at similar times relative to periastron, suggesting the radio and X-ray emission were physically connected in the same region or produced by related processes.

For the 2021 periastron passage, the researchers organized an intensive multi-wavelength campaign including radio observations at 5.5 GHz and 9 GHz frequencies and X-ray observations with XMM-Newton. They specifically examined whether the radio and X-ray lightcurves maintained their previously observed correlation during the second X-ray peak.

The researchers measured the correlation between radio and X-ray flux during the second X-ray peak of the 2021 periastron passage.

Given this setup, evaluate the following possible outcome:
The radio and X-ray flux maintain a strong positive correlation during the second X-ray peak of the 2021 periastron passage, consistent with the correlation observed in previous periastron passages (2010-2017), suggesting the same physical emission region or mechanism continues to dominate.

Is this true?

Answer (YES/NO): YES